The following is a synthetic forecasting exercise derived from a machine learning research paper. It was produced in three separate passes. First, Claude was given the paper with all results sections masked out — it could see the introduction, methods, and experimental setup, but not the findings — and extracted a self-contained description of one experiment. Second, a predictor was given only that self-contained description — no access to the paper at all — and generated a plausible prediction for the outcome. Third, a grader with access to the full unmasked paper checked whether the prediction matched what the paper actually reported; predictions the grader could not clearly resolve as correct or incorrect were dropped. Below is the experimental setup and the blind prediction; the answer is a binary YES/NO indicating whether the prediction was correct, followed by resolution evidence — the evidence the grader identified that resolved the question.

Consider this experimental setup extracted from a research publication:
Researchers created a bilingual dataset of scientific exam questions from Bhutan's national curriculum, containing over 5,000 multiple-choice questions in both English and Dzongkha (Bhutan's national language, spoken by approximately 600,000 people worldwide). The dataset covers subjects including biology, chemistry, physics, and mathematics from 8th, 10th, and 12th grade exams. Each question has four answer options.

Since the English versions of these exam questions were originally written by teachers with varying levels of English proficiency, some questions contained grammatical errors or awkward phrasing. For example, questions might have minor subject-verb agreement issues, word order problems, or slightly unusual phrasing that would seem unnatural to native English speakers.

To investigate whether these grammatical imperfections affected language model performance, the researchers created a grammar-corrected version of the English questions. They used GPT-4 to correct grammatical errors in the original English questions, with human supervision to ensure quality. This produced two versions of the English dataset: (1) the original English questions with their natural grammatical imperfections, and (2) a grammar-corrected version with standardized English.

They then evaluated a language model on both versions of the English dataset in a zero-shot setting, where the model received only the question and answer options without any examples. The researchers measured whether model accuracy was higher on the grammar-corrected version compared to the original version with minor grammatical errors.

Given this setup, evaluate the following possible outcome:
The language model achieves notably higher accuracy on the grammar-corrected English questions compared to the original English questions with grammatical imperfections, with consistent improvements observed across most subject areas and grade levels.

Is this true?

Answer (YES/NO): NO